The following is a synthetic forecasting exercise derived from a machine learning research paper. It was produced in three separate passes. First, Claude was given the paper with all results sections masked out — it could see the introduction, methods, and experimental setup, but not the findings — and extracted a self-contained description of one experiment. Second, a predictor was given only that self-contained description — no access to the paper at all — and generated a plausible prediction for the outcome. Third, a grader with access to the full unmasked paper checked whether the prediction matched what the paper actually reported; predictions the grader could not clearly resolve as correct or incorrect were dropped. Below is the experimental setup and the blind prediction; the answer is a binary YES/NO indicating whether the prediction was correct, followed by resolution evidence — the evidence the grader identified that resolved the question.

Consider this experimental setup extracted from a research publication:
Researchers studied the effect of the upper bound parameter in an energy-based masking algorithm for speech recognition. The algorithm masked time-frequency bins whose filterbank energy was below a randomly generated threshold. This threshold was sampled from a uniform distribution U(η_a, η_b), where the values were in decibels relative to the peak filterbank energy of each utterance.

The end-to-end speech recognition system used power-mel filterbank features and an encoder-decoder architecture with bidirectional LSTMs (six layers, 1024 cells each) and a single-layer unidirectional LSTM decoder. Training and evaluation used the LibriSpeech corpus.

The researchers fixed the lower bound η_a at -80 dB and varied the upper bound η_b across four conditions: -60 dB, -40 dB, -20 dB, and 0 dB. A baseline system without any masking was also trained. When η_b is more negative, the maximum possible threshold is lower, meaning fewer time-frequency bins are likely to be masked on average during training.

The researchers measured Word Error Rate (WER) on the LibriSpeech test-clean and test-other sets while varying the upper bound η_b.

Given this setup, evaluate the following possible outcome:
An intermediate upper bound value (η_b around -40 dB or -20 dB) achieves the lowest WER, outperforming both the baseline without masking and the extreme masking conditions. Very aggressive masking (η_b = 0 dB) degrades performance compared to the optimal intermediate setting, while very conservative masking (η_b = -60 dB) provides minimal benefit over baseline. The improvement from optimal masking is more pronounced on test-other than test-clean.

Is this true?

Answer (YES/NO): NO